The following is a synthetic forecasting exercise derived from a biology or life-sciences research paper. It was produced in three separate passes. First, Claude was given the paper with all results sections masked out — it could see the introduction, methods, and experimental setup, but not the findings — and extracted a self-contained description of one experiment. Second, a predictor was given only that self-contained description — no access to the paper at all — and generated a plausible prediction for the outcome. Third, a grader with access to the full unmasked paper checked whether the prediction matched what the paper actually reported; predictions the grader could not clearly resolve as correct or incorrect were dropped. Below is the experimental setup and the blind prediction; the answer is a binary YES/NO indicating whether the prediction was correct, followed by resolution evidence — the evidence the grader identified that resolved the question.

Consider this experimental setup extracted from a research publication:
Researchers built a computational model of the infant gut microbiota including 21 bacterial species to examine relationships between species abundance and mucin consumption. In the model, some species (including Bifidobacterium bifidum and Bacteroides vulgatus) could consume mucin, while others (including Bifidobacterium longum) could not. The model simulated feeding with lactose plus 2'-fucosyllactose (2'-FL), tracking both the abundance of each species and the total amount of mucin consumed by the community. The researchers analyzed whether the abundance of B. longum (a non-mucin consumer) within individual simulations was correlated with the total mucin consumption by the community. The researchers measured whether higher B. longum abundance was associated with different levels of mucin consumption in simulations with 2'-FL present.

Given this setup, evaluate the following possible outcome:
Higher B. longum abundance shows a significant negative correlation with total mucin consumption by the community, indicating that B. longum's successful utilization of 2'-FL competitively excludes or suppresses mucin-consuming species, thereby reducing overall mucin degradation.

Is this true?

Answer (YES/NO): YES